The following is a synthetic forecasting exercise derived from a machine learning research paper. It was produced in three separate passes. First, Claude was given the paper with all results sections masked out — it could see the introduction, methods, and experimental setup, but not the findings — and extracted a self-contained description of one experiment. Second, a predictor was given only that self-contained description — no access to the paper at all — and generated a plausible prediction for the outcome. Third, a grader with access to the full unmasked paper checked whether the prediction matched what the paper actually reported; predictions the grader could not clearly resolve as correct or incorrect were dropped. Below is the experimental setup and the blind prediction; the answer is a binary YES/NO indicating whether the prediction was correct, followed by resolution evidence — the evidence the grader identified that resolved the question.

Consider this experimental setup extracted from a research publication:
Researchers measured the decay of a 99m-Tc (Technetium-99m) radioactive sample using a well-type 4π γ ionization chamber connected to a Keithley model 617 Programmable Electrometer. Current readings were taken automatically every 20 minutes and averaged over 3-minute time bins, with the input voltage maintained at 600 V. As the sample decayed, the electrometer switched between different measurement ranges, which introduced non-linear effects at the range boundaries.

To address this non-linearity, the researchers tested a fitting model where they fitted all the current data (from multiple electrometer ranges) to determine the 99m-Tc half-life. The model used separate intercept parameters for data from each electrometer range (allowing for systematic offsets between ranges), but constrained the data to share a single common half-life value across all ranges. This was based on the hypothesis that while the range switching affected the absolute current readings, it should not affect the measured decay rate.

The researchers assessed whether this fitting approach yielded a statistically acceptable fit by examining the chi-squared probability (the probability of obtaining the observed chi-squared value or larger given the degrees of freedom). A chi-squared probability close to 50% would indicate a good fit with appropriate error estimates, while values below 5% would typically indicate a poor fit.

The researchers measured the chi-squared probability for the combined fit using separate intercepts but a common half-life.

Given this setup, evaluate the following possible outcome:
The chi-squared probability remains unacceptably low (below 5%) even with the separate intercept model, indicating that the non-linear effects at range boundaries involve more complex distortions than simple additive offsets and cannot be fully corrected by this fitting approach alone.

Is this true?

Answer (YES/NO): NO